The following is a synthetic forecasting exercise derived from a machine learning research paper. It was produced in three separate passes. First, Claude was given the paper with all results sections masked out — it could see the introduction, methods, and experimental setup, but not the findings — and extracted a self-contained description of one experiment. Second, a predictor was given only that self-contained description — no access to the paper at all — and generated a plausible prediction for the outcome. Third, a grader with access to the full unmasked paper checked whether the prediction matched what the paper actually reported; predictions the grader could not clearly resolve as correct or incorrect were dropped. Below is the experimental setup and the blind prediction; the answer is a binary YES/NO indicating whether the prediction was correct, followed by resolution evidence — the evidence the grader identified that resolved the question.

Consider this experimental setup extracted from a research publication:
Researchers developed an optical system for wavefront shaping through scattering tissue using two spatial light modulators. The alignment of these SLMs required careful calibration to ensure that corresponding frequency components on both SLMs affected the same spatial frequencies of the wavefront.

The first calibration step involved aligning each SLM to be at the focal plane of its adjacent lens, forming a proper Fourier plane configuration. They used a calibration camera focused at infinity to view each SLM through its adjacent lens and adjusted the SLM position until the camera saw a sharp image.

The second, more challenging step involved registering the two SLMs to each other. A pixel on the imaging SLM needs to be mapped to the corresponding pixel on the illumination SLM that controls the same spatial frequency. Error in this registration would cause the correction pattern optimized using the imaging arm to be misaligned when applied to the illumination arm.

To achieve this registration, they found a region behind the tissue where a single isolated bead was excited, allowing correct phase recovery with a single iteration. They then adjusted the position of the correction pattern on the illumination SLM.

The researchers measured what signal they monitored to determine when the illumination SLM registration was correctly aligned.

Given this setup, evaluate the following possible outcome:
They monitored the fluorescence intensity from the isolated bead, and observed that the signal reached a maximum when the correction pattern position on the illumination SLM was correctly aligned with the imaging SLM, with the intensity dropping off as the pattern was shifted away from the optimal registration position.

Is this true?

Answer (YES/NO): YES